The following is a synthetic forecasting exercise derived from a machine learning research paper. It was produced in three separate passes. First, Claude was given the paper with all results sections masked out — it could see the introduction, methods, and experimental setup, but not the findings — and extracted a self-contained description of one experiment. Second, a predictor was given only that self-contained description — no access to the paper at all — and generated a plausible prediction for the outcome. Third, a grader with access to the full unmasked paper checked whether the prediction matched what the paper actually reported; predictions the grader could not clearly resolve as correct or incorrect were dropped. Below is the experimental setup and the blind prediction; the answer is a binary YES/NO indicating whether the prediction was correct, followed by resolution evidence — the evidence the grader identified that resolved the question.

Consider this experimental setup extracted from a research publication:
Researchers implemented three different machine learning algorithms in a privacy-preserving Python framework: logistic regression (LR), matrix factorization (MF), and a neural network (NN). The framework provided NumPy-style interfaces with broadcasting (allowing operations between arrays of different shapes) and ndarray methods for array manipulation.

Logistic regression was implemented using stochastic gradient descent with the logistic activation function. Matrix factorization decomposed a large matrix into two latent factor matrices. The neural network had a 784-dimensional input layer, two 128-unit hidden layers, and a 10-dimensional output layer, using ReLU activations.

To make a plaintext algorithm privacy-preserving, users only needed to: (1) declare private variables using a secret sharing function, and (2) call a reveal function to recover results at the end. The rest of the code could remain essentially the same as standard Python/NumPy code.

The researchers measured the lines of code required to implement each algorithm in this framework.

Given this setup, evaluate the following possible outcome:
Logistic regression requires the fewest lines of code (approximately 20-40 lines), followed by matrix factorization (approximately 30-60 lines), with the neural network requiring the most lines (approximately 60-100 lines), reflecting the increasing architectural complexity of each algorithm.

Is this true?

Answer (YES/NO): NO